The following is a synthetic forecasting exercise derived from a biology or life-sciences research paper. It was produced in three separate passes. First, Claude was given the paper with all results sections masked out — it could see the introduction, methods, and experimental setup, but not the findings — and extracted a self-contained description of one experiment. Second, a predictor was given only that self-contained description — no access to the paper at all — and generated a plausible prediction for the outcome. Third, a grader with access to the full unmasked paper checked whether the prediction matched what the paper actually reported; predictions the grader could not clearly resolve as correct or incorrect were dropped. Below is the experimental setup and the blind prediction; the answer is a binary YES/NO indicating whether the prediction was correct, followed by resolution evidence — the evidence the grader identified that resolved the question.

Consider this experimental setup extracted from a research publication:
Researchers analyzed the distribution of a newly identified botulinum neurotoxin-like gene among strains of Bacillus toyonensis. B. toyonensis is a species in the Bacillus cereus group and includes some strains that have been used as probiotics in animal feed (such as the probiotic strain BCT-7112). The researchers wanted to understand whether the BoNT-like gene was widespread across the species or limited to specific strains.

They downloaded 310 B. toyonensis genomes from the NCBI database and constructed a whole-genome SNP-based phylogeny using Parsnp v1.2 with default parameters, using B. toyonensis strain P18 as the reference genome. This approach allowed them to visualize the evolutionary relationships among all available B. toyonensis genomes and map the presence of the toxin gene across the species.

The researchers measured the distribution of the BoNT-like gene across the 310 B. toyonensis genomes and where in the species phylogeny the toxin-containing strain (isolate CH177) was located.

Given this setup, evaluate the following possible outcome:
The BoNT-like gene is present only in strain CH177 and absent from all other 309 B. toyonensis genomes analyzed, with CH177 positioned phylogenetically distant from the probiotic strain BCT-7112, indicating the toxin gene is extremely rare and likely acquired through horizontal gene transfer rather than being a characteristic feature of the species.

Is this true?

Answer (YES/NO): NO